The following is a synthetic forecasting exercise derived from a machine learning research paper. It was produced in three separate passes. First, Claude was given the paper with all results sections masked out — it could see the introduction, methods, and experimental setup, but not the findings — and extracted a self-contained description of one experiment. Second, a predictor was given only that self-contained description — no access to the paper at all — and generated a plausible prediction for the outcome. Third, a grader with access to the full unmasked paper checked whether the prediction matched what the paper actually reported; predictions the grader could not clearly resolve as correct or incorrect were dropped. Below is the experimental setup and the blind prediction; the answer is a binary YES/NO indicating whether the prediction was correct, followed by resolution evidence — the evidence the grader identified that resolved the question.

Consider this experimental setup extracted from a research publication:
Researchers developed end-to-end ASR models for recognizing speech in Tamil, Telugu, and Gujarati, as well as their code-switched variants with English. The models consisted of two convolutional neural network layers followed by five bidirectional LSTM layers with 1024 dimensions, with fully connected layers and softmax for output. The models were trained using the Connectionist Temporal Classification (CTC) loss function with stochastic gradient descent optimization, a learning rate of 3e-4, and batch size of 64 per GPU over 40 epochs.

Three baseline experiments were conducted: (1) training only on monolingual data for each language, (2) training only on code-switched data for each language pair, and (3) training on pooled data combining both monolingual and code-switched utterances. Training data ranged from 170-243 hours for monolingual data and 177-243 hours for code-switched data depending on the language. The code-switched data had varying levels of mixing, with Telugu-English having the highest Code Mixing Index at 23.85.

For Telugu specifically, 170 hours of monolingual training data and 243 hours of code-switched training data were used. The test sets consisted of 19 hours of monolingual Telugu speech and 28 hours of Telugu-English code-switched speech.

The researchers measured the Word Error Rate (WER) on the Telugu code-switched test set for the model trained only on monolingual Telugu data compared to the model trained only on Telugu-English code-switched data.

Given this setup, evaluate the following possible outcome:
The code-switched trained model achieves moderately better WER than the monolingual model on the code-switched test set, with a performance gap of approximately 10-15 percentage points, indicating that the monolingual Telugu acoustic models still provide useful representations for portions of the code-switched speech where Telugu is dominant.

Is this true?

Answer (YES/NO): YES